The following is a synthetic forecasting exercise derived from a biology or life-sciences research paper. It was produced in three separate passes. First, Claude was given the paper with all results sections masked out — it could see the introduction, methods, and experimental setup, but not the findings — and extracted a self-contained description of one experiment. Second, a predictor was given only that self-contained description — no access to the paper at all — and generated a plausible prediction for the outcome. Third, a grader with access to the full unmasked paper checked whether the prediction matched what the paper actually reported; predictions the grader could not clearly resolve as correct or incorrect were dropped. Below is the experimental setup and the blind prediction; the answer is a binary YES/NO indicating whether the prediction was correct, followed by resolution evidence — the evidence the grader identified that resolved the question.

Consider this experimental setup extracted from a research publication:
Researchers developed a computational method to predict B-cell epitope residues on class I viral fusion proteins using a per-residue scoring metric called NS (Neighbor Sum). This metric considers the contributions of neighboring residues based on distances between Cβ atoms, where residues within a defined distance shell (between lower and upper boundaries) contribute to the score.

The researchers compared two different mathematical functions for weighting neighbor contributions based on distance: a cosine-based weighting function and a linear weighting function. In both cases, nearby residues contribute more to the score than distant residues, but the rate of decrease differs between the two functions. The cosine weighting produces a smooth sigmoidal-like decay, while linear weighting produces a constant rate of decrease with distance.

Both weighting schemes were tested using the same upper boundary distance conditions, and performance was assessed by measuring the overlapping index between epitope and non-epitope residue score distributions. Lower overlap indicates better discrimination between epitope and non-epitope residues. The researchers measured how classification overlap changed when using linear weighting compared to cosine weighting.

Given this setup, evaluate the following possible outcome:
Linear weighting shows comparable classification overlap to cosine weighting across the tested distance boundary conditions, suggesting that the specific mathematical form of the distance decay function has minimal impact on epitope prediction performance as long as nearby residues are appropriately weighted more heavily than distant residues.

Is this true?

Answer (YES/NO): NO